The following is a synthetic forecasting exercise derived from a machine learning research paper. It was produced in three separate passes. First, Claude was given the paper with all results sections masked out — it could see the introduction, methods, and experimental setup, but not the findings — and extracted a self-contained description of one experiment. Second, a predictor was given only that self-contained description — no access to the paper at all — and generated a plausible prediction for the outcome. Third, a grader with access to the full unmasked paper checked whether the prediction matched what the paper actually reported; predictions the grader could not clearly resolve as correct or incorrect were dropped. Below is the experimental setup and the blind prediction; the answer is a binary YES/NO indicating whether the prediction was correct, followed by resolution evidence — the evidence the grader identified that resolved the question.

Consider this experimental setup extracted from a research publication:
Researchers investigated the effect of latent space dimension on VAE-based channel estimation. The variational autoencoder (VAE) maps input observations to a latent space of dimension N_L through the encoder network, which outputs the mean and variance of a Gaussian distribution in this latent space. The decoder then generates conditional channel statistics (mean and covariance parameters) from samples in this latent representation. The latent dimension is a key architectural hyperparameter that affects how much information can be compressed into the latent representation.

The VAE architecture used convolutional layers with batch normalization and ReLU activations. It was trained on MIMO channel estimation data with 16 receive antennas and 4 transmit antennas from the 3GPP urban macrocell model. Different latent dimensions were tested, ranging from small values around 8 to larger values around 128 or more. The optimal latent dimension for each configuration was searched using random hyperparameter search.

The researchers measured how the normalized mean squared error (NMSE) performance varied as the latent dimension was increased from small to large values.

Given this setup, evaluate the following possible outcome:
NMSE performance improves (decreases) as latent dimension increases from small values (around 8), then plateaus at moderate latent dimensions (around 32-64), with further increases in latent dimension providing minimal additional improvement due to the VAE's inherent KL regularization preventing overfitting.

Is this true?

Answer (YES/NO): NO